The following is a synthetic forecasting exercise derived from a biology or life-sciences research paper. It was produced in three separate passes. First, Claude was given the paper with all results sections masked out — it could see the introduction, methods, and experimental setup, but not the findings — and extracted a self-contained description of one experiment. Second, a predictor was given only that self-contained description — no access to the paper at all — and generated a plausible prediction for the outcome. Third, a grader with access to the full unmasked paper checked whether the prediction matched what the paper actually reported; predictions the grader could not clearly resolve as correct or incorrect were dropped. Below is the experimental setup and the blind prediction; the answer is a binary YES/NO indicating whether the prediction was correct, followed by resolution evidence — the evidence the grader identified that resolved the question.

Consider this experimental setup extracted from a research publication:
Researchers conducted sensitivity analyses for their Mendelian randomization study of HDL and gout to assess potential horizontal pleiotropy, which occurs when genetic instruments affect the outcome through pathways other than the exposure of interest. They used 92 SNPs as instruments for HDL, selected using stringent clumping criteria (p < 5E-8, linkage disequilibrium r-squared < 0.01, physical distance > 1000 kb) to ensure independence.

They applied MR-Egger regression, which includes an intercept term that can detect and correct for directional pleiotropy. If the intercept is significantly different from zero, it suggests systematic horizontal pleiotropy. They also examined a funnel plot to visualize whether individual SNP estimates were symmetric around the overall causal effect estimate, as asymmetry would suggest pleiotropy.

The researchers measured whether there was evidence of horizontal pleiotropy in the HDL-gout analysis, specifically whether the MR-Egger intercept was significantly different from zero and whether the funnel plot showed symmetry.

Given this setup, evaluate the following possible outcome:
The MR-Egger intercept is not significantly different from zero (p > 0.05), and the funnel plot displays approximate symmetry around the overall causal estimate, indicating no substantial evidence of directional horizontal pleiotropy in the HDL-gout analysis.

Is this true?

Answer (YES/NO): YES